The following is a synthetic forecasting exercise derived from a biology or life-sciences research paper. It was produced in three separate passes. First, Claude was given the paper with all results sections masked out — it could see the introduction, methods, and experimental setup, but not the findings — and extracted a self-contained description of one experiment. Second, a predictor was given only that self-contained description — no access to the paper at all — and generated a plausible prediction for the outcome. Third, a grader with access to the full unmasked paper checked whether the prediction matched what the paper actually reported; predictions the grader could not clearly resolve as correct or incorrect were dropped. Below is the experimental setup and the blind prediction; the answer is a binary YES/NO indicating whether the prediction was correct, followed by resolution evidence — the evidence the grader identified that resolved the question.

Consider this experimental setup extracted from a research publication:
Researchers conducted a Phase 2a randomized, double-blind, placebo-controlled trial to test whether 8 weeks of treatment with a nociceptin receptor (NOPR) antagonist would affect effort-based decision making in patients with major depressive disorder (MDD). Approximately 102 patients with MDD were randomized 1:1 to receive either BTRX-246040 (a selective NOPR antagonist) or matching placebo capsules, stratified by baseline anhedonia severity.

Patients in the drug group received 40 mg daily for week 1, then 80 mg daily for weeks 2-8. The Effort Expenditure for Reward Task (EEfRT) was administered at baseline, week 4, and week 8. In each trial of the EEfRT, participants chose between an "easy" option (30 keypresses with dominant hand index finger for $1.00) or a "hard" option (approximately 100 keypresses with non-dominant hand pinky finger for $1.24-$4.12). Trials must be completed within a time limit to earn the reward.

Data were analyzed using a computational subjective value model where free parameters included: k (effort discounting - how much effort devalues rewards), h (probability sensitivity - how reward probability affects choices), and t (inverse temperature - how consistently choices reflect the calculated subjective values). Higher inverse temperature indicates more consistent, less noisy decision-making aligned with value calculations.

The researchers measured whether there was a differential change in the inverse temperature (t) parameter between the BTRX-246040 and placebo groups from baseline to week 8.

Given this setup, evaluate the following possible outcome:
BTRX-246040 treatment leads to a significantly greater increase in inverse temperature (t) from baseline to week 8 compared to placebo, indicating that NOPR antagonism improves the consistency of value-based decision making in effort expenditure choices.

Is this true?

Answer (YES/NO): YES